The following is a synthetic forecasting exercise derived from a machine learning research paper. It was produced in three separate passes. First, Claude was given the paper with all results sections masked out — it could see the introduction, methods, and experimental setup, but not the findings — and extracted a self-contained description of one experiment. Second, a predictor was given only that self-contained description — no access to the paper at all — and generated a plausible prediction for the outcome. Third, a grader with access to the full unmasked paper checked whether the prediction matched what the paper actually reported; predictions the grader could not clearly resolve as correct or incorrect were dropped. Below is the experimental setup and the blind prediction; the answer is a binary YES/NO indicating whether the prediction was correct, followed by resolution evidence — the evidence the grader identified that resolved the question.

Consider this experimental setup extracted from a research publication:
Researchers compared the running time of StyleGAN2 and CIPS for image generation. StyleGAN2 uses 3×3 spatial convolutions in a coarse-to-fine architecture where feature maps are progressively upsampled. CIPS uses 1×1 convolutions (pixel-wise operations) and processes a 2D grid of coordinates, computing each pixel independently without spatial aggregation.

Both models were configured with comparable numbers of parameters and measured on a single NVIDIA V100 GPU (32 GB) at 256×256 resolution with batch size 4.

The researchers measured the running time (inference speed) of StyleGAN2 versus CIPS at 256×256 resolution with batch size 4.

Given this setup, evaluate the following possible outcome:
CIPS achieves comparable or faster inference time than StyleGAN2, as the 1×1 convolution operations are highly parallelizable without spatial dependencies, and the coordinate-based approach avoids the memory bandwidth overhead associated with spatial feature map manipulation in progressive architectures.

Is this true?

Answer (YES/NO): NO